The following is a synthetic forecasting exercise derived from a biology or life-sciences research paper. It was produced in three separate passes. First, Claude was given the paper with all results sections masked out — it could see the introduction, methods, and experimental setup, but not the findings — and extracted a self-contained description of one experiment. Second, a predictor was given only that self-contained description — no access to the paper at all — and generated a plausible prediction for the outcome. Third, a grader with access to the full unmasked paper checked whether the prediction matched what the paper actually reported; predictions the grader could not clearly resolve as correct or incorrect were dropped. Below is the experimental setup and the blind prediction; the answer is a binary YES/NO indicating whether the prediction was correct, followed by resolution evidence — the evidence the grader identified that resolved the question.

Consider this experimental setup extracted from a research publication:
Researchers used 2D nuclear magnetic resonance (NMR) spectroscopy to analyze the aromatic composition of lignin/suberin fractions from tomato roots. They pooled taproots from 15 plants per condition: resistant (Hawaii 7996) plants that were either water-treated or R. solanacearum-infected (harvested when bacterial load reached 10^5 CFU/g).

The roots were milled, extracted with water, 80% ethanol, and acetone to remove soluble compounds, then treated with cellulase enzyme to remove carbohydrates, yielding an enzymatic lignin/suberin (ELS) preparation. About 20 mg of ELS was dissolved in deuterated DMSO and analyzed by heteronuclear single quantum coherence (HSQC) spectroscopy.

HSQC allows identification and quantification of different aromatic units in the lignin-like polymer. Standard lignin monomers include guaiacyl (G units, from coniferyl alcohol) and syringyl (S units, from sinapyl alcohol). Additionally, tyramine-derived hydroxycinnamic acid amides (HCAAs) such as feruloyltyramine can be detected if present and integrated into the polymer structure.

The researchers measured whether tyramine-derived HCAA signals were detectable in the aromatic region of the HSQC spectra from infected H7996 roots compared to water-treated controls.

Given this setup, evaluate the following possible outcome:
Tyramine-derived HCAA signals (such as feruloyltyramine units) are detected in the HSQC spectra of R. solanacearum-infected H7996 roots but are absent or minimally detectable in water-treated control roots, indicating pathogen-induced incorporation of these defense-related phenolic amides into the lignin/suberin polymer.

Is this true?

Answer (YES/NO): YES